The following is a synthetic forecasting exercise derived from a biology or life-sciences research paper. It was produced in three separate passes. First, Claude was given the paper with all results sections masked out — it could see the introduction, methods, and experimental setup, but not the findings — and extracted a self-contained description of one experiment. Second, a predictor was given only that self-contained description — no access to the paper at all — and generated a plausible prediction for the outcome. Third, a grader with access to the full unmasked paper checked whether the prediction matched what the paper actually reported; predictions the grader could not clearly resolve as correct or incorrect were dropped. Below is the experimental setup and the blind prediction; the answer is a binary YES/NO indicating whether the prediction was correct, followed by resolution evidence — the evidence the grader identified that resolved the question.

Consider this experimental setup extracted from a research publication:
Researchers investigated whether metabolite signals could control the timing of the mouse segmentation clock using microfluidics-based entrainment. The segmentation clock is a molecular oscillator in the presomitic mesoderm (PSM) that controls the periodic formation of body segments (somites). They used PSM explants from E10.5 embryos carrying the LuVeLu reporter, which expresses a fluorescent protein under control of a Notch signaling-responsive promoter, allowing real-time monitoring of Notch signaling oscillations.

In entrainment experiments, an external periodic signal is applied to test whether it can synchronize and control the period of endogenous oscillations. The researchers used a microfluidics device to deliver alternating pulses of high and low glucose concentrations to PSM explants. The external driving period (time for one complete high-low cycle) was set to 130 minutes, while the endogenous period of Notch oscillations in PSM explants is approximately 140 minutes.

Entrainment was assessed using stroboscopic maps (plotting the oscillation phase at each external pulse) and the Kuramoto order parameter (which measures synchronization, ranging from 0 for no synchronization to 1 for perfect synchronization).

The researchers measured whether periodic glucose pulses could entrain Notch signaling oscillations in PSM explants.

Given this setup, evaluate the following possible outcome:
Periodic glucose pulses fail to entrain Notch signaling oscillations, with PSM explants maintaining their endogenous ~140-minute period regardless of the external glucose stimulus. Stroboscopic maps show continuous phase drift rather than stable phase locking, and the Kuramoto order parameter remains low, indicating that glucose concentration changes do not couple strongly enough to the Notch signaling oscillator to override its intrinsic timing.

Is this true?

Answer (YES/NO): NO